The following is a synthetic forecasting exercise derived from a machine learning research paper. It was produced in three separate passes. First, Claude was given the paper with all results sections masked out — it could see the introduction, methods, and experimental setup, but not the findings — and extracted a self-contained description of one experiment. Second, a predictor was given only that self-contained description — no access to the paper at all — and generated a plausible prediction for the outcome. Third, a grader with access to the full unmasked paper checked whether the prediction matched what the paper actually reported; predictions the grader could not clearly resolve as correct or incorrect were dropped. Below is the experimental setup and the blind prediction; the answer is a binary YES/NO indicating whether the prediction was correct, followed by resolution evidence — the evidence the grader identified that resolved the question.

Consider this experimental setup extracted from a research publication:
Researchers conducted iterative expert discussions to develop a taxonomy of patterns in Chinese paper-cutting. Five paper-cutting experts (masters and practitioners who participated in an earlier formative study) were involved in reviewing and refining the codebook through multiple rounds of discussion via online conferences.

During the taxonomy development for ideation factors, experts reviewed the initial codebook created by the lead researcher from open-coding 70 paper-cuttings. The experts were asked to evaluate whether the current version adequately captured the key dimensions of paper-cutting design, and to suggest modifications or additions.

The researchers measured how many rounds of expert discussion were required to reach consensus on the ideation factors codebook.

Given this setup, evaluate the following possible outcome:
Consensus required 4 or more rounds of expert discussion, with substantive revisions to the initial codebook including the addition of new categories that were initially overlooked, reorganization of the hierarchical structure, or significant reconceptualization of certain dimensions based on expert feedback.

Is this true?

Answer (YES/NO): NO